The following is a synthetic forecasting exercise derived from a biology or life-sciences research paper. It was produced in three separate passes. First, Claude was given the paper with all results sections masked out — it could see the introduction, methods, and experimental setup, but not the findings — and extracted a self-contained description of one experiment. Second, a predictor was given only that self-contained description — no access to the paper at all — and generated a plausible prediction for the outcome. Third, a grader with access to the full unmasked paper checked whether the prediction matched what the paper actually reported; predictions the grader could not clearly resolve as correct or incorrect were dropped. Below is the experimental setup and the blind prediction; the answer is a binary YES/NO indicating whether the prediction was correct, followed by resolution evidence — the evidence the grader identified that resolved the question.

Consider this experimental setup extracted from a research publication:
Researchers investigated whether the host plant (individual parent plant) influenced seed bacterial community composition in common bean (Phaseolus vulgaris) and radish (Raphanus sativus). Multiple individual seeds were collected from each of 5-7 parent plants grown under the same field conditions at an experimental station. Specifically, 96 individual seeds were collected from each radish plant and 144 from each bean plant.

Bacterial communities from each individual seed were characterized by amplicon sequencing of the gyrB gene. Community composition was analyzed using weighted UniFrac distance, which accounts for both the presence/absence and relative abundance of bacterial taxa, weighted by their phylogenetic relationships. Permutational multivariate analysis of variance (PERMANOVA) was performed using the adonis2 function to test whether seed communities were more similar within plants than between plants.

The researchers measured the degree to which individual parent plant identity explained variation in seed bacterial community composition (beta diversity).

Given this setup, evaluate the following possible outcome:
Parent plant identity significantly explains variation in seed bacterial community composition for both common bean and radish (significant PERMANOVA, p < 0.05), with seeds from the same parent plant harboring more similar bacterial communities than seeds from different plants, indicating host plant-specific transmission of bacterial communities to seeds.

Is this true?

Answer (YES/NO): YES